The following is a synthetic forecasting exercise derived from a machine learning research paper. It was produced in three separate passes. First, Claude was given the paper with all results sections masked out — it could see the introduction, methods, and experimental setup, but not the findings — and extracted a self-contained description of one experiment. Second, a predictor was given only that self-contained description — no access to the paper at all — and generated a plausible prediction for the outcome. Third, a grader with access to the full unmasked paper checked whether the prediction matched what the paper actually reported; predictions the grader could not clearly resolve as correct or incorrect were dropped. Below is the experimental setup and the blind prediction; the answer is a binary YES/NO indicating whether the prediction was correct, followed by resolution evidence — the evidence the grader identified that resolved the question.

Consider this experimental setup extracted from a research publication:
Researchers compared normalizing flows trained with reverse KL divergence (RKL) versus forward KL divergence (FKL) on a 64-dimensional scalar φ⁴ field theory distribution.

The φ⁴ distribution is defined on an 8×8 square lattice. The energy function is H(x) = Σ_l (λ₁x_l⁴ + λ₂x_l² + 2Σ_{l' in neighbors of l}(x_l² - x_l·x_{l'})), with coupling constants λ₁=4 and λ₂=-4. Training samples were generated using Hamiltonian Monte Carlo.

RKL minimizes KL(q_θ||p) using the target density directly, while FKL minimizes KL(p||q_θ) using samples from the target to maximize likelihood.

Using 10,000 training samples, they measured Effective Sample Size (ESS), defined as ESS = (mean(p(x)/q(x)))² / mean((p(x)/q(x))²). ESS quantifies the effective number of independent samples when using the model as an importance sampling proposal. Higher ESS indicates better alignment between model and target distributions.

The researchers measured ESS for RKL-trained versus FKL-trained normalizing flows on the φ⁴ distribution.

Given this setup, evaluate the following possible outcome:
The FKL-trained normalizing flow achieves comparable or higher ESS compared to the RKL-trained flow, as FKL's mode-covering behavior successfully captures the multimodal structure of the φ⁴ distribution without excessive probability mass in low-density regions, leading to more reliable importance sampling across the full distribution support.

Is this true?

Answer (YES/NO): NO